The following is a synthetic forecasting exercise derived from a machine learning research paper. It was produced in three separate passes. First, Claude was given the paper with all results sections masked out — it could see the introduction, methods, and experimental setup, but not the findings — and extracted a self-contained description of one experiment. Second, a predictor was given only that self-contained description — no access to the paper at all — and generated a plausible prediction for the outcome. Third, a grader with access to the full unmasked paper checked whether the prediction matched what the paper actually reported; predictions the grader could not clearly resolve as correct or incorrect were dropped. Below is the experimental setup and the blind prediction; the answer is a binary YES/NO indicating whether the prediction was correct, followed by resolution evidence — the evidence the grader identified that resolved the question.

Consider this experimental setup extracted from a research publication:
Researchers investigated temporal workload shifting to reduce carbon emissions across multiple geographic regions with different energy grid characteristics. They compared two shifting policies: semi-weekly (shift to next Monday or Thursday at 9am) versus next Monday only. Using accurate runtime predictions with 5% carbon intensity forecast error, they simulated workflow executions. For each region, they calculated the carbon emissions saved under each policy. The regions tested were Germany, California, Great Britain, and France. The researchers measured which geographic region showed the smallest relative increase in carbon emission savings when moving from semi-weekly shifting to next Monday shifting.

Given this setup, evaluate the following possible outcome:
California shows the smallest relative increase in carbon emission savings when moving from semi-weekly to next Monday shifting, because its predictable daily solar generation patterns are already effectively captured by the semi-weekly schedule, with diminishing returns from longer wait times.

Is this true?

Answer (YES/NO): NO